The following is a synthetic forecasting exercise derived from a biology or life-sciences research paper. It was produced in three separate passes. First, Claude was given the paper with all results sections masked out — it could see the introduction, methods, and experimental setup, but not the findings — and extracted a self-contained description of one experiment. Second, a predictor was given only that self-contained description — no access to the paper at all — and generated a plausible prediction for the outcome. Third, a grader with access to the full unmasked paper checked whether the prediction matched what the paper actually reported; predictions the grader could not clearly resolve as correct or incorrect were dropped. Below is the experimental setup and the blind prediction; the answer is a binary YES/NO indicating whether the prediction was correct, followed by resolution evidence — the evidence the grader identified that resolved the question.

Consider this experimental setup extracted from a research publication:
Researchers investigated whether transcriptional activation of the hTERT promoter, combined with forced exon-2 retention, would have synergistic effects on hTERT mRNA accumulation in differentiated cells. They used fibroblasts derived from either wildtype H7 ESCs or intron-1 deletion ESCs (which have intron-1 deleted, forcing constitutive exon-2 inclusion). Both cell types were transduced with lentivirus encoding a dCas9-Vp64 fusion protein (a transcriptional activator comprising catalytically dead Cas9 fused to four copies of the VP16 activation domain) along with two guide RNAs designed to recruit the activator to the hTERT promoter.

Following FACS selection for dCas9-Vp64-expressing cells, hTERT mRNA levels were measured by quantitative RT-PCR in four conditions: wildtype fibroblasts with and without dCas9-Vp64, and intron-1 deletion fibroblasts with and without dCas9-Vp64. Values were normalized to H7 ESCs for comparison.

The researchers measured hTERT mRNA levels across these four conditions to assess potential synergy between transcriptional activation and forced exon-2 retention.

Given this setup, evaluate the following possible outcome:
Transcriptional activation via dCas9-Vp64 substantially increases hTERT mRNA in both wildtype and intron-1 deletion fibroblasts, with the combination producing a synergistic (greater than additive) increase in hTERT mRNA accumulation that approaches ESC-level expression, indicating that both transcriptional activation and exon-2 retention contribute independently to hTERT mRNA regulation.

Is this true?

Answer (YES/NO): NO